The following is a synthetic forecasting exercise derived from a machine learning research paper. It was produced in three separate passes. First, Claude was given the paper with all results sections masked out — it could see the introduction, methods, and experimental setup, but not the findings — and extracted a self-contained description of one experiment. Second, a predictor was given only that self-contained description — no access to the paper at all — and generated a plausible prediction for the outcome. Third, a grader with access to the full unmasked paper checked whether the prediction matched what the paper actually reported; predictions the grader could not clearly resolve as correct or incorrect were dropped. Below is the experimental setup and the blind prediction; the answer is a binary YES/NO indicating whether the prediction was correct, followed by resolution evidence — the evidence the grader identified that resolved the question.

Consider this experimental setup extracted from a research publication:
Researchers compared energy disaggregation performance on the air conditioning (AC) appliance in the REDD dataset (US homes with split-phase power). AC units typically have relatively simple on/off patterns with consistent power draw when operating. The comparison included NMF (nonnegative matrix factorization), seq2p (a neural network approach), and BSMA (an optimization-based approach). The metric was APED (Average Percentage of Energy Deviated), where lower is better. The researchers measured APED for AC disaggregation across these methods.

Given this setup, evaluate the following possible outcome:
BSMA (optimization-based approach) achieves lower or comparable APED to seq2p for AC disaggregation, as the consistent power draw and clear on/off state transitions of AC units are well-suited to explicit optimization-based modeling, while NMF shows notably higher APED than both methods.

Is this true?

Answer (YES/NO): NO